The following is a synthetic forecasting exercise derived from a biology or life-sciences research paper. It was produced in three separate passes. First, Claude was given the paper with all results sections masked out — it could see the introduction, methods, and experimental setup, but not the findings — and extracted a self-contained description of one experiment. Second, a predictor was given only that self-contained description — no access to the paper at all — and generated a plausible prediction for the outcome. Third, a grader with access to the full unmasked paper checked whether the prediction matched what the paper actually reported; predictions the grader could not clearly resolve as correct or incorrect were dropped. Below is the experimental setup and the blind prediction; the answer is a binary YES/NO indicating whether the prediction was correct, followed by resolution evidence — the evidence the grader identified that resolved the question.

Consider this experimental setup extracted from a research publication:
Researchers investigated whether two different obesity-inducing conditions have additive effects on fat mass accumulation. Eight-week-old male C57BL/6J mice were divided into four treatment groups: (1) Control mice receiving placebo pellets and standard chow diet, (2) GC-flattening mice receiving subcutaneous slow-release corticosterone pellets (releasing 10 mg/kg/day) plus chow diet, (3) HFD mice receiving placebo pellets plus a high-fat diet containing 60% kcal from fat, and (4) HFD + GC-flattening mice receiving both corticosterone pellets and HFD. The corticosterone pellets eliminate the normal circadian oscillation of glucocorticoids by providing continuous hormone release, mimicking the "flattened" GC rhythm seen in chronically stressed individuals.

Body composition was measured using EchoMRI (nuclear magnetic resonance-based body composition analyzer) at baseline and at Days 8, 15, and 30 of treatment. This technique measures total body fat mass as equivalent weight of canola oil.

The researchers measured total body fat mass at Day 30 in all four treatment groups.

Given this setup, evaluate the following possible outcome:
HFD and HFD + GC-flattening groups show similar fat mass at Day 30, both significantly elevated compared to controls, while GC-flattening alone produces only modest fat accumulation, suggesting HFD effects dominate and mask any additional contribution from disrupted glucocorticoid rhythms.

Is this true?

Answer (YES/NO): NO